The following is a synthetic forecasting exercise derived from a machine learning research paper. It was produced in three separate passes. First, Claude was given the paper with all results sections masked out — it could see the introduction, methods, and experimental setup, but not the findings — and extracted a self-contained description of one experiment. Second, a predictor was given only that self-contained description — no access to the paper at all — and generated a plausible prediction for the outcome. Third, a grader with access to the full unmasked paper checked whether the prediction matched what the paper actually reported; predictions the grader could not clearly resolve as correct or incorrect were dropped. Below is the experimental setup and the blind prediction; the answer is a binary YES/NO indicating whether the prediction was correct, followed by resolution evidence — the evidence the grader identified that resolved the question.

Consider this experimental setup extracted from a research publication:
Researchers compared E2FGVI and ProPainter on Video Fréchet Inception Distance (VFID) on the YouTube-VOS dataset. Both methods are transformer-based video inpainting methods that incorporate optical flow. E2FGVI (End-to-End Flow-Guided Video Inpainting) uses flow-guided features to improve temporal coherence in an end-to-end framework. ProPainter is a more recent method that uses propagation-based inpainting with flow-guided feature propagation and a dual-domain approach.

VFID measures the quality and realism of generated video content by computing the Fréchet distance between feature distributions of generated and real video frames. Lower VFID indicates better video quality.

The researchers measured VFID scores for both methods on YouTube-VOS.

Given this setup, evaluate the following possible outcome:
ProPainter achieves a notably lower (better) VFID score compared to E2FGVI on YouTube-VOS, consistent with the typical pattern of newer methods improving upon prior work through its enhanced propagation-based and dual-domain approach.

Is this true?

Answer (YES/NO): NO